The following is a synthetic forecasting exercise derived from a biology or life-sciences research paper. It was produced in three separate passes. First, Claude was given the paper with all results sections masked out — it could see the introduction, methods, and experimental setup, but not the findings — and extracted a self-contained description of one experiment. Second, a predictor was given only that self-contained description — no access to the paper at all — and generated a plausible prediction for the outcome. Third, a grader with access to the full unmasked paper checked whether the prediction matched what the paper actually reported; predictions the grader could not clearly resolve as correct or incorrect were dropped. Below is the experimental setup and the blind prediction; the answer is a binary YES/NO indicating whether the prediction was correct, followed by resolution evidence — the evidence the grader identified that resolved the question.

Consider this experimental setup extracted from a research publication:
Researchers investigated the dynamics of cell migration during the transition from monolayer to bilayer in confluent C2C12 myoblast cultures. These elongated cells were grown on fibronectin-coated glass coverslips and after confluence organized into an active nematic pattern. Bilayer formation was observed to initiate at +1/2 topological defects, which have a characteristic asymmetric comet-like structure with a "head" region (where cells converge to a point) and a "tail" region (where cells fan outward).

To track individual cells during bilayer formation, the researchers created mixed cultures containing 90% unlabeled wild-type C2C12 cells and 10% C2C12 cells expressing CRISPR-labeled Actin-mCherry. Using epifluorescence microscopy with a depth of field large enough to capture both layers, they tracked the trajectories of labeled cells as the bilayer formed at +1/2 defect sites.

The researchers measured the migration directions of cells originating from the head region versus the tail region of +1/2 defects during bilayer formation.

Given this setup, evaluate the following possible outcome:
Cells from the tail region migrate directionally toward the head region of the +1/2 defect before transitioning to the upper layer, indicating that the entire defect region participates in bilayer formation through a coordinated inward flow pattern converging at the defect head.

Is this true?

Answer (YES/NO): NO